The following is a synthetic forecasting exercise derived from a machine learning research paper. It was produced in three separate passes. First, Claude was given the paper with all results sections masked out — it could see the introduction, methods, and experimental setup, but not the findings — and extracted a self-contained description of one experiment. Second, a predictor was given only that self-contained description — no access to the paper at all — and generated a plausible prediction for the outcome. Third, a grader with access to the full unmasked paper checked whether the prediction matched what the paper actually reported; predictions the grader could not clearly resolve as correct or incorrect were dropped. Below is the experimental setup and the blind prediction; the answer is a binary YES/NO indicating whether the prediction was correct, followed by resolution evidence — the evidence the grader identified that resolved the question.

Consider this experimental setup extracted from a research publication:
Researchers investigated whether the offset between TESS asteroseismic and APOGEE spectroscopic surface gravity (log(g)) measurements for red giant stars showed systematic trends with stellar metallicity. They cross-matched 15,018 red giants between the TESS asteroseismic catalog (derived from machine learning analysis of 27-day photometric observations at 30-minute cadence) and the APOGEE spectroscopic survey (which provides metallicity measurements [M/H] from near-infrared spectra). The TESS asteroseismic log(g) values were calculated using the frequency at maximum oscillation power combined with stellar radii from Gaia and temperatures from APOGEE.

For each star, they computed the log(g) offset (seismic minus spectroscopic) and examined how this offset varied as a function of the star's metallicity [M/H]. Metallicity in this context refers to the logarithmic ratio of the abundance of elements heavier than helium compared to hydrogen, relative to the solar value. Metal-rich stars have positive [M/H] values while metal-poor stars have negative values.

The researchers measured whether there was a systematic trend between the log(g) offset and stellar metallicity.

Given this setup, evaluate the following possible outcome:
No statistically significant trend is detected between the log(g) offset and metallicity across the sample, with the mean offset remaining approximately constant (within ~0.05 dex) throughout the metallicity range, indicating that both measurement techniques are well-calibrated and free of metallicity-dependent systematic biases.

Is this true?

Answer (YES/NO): NO